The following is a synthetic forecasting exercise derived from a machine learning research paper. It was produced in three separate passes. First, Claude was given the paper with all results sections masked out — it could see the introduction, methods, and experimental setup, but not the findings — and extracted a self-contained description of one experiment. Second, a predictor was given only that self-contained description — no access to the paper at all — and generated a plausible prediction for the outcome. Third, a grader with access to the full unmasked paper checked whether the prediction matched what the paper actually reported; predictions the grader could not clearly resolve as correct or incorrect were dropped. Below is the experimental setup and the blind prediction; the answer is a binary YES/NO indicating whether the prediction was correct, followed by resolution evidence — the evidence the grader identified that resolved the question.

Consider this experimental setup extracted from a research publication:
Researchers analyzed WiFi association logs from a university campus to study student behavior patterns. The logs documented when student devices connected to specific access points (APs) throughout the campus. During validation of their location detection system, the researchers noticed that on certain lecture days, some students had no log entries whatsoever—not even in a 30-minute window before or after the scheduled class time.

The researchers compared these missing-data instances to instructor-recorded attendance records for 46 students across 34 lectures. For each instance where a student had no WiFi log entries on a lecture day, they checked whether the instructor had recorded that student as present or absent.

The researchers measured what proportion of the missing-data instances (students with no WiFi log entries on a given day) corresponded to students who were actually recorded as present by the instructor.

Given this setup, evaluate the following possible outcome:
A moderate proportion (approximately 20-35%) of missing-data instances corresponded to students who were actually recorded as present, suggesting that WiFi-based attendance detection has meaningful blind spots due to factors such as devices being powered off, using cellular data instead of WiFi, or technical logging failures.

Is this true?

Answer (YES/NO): NO